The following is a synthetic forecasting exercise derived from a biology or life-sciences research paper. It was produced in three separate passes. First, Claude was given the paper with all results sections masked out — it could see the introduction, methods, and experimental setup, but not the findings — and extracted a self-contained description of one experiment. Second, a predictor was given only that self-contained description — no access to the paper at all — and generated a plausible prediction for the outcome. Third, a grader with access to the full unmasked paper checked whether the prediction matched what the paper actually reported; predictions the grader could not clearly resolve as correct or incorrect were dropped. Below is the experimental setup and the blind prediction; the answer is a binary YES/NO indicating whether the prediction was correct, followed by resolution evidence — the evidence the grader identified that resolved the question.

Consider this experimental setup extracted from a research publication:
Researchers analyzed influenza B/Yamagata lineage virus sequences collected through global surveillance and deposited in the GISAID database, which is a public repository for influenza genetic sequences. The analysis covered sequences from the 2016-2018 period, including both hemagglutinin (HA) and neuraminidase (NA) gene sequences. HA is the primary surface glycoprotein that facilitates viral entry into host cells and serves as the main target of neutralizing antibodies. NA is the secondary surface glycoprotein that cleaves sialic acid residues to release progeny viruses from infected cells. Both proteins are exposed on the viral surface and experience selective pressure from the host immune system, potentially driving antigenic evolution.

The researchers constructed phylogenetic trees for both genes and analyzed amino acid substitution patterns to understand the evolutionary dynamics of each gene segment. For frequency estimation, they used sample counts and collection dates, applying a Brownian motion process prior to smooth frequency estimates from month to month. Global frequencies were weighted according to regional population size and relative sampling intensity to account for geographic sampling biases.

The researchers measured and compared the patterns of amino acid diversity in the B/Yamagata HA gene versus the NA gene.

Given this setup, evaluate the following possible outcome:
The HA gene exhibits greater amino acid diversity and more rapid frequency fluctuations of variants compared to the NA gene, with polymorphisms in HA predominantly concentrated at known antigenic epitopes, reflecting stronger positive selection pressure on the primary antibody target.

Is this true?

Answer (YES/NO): NO